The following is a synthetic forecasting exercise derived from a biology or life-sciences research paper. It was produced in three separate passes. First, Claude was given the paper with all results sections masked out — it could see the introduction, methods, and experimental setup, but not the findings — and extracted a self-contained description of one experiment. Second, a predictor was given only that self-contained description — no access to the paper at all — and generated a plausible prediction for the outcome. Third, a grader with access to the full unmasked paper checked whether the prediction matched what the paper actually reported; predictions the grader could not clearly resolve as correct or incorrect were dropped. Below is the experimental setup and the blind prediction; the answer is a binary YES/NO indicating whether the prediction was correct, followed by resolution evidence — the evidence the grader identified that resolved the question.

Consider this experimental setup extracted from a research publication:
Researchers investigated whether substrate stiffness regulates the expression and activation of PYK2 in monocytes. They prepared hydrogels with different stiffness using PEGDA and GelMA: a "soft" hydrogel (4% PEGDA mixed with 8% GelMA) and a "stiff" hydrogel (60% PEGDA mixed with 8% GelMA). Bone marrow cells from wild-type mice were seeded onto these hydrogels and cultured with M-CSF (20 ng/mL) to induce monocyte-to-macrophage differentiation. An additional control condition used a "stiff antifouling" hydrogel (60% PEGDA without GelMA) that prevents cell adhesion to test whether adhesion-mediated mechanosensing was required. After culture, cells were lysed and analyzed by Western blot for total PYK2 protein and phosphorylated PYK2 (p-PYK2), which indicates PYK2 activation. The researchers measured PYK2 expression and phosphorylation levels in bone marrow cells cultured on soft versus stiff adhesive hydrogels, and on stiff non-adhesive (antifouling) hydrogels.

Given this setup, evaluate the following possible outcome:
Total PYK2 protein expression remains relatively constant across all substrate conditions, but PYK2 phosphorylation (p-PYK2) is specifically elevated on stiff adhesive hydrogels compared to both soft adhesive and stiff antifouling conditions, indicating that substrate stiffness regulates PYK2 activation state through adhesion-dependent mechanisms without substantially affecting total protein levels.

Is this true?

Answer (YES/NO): NO